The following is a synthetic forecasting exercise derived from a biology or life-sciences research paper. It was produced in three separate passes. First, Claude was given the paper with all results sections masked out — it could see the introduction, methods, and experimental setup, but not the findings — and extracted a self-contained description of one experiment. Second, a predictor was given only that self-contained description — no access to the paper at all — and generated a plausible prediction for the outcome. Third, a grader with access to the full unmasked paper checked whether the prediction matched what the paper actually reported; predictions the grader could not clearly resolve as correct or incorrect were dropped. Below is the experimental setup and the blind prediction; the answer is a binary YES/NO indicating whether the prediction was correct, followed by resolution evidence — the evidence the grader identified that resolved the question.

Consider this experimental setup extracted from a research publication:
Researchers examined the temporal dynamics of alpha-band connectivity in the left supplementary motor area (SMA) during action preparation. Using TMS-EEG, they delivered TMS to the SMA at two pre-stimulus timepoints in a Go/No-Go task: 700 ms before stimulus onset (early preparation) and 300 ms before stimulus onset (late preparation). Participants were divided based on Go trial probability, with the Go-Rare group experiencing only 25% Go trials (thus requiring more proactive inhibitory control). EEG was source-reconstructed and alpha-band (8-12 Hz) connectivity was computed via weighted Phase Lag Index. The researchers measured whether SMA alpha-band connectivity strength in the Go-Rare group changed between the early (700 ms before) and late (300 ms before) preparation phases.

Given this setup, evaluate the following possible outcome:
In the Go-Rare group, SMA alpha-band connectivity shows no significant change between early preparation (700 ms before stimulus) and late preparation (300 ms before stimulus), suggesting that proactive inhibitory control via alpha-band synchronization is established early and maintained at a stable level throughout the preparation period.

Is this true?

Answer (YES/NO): NO